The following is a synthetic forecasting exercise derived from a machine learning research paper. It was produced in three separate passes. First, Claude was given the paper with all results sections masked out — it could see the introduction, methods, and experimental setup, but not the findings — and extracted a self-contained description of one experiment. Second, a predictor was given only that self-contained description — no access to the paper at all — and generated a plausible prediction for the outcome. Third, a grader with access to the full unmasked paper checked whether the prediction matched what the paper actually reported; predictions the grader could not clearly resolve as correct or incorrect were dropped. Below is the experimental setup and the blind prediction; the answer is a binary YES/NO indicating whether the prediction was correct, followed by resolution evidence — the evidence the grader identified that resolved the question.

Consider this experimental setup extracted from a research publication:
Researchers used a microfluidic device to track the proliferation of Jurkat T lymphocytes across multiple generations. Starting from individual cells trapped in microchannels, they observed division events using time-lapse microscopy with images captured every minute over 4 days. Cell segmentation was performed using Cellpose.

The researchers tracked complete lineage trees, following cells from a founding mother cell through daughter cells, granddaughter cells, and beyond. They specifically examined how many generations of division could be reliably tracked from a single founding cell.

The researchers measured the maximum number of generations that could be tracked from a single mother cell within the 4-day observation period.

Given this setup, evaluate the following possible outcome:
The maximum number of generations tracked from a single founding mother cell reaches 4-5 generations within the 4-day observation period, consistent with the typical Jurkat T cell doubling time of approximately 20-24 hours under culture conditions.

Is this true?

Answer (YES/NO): YES